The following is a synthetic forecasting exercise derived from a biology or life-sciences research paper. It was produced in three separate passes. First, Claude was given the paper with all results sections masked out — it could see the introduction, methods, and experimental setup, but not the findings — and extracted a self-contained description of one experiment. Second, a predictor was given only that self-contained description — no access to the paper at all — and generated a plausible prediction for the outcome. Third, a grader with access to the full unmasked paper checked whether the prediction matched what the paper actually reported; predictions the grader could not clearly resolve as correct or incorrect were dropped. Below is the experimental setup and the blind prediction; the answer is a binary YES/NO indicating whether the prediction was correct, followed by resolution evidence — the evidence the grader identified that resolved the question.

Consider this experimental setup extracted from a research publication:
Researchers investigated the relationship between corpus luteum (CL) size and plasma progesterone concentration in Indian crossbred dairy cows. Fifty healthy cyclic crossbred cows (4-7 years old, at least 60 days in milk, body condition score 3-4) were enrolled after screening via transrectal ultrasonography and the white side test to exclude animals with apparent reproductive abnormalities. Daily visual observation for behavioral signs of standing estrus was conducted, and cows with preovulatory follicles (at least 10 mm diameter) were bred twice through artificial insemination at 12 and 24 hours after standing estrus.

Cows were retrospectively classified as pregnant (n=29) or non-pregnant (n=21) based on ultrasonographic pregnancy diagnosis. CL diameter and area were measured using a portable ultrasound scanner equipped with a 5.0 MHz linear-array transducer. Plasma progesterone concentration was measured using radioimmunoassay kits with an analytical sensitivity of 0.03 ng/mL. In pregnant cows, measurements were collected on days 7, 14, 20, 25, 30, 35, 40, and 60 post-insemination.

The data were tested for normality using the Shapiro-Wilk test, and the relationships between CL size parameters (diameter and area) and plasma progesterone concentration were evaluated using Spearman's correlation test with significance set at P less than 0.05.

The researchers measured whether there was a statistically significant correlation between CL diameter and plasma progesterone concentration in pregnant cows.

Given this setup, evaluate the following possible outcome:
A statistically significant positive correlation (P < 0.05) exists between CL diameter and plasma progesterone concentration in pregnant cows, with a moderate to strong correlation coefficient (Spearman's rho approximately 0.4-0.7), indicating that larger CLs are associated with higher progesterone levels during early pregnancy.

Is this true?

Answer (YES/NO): YES